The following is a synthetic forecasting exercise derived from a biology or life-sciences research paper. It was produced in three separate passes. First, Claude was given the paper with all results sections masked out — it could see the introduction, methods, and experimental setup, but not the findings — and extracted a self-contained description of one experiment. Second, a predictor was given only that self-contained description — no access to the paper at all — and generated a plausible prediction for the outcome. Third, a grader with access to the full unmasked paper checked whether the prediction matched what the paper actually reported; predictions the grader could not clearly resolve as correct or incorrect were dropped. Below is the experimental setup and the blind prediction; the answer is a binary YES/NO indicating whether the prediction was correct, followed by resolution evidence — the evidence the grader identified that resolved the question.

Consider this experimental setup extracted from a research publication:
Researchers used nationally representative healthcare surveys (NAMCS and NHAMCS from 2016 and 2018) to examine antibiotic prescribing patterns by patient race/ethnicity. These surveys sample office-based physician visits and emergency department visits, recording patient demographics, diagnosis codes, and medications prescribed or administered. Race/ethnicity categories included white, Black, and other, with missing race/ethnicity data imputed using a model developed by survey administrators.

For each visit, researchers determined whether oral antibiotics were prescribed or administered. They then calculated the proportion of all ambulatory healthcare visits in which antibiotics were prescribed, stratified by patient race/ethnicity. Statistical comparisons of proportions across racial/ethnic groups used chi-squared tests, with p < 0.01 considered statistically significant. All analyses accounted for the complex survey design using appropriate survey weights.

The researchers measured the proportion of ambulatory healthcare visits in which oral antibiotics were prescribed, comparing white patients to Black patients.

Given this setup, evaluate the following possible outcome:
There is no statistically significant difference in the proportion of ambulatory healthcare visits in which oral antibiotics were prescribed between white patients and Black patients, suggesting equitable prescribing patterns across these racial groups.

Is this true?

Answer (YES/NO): YES